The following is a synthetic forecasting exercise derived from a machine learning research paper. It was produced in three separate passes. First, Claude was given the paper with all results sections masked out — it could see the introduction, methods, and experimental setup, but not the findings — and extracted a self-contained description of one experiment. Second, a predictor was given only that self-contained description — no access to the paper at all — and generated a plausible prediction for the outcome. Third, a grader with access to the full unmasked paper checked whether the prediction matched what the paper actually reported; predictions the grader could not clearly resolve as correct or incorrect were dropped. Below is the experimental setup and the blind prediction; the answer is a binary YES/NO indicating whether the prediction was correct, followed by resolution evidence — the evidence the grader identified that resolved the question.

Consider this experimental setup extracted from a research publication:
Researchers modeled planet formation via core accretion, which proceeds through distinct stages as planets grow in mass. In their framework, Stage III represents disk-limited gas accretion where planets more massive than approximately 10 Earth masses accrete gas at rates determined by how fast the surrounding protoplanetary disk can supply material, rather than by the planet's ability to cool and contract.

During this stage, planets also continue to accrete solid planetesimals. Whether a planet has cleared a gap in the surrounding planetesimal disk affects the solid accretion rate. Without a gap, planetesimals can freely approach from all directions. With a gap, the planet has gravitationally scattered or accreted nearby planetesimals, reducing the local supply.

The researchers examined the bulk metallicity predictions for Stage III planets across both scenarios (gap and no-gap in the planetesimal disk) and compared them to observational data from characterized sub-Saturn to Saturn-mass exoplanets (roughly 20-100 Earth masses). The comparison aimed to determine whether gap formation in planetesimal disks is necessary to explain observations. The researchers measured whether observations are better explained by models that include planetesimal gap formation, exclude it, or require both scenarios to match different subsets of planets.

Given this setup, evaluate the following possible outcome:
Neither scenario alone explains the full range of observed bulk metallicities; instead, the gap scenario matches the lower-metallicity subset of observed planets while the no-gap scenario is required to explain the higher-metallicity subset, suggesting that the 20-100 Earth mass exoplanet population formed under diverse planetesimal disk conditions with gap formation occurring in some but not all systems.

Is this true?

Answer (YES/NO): NO